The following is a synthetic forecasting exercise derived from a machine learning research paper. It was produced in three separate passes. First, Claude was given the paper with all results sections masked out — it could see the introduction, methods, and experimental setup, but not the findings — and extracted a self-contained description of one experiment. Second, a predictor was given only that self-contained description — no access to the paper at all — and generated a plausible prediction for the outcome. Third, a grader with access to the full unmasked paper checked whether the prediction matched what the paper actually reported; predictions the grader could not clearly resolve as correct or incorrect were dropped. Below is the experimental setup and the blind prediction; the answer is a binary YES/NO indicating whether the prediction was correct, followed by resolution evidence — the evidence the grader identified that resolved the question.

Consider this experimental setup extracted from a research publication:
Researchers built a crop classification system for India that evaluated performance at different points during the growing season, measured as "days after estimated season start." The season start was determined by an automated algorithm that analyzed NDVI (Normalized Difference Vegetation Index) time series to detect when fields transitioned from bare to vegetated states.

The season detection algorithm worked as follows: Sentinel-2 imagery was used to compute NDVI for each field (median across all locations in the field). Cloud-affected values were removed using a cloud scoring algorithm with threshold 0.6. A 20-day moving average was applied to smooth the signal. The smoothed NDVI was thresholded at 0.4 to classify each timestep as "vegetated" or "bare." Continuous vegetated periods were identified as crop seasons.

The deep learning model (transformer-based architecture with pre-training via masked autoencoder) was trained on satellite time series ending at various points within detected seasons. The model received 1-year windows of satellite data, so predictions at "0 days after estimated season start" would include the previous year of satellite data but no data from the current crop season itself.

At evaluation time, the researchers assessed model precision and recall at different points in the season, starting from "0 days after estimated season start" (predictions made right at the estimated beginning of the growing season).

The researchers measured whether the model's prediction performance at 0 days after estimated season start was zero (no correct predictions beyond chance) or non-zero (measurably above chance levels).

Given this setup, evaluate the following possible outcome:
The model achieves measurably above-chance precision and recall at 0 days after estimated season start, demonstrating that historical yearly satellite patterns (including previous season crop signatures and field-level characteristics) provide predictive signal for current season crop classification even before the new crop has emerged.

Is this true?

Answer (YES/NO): YES